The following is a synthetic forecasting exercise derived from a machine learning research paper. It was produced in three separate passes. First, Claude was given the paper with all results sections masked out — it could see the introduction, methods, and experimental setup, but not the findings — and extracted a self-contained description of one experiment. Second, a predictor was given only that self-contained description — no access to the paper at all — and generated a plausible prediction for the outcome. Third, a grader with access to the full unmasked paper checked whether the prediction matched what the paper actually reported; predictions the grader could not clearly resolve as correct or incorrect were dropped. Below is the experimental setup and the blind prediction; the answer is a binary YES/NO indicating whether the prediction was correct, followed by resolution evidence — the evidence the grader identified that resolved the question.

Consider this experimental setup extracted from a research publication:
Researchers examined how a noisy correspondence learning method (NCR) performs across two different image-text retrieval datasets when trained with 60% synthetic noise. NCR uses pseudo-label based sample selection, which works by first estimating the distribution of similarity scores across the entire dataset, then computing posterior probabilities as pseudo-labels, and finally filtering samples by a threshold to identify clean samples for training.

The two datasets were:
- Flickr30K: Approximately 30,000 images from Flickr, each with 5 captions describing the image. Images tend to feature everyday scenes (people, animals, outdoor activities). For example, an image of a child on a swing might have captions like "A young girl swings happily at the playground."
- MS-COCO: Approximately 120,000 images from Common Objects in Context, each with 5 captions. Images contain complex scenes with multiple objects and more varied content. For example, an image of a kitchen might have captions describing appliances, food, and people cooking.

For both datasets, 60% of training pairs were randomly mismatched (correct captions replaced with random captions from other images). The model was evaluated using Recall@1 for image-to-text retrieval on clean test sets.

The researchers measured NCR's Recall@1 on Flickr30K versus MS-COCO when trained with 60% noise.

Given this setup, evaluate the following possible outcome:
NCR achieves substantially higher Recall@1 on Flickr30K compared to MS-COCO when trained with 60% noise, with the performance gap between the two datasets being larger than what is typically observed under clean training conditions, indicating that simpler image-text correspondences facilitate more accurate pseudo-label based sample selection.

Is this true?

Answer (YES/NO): NO